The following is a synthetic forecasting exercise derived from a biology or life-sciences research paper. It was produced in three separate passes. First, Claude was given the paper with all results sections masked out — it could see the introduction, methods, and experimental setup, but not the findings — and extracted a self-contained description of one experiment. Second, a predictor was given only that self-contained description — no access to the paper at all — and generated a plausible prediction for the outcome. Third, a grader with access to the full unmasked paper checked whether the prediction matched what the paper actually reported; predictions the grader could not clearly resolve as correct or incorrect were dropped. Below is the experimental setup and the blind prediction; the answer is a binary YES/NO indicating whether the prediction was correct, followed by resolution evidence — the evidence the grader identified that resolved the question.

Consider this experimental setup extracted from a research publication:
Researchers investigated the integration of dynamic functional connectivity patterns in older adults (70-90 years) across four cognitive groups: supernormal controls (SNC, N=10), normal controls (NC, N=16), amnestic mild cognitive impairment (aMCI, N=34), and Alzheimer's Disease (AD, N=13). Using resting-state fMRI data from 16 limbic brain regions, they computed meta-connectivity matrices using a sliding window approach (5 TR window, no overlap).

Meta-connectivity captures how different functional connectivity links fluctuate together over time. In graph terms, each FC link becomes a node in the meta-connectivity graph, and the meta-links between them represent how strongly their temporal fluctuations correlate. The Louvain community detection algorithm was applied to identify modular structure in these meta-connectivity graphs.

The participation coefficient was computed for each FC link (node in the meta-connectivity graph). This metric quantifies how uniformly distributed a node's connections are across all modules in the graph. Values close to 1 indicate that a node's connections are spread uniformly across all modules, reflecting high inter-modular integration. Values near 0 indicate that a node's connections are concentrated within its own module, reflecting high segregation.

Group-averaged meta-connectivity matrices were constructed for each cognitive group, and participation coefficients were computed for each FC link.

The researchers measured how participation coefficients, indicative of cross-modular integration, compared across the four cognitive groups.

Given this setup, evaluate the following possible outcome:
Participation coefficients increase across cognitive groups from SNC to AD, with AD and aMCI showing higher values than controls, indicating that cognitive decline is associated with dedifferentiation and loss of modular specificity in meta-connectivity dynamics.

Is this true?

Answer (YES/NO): NO